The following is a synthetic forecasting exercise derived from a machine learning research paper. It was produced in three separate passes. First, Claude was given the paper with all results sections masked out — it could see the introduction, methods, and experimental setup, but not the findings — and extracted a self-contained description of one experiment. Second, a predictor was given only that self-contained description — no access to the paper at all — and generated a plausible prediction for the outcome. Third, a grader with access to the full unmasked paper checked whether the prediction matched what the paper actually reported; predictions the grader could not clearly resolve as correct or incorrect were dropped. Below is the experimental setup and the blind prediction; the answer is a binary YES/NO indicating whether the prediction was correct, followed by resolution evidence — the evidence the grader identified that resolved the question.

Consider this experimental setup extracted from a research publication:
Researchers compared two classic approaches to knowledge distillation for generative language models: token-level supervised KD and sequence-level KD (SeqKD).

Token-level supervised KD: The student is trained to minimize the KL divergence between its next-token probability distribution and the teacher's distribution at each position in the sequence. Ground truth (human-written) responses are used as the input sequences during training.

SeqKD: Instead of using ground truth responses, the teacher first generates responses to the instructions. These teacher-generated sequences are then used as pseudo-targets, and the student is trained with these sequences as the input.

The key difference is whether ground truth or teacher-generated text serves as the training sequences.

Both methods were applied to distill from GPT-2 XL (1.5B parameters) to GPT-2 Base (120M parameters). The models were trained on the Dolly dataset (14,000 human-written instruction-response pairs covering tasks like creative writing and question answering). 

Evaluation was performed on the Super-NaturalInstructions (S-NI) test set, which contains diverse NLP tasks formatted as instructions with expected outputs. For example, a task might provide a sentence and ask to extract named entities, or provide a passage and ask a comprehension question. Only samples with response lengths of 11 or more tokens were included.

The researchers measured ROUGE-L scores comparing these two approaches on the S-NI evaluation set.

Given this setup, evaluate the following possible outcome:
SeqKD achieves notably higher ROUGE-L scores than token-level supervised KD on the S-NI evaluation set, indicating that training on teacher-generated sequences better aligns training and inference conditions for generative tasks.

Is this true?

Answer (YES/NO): NO